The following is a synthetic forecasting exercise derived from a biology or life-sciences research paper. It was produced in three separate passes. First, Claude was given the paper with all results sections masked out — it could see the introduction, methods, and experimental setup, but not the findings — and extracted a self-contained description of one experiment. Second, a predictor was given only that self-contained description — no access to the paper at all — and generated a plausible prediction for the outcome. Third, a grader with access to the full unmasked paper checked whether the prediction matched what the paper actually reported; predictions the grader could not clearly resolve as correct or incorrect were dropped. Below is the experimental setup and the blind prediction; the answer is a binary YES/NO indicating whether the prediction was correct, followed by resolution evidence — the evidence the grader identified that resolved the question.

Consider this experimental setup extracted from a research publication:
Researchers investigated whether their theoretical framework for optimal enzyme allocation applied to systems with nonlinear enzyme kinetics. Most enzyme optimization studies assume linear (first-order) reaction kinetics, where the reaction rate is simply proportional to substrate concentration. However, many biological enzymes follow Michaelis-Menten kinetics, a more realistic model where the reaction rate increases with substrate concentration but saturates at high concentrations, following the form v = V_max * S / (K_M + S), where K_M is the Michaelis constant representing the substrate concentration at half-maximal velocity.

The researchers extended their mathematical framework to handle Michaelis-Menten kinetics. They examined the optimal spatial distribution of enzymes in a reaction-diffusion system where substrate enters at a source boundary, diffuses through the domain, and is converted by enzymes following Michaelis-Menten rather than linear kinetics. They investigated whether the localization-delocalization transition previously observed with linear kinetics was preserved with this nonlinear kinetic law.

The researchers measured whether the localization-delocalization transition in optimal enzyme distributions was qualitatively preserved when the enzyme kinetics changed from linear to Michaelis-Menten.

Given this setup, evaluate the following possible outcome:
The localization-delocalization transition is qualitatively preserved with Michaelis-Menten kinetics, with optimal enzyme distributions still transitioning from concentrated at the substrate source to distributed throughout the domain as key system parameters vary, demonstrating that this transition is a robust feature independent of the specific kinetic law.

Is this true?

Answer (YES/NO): YES